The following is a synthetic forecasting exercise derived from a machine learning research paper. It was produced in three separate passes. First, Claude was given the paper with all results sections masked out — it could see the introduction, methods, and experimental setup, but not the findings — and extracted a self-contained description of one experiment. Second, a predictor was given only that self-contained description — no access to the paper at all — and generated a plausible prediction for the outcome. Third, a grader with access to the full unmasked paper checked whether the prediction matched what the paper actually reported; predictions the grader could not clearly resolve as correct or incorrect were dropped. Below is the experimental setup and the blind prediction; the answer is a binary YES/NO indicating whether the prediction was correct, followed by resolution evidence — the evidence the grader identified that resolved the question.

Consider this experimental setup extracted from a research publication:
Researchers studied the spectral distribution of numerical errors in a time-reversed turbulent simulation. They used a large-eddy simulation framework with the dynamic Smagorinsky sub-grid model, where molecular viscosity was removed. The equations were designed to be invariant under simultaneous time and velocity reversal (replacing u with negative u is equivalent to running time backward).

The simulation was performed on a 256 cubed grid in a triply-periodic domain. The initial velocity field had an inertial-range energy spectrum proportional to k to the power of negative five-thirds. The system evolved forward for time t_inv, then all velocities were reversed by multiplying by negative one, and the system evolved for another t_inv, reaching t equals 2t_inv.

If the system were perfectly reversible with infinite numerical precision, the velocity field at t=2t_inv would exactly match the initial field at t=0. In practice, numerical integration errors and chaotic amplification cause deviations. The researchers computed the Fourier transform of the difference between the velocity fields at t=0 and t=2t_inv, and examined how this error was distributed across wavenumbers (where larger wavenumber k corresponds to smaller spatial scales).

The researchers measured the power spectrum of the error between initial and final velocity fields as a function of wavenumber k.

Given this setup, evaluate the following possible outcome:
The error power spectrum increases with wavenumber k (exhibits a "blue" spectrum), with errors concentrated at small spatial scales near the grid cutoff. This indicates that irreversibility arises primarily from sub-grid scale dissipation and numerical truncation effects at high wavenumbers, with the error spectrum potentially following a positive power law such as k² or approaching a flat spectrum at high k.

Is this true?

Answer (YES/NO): YES